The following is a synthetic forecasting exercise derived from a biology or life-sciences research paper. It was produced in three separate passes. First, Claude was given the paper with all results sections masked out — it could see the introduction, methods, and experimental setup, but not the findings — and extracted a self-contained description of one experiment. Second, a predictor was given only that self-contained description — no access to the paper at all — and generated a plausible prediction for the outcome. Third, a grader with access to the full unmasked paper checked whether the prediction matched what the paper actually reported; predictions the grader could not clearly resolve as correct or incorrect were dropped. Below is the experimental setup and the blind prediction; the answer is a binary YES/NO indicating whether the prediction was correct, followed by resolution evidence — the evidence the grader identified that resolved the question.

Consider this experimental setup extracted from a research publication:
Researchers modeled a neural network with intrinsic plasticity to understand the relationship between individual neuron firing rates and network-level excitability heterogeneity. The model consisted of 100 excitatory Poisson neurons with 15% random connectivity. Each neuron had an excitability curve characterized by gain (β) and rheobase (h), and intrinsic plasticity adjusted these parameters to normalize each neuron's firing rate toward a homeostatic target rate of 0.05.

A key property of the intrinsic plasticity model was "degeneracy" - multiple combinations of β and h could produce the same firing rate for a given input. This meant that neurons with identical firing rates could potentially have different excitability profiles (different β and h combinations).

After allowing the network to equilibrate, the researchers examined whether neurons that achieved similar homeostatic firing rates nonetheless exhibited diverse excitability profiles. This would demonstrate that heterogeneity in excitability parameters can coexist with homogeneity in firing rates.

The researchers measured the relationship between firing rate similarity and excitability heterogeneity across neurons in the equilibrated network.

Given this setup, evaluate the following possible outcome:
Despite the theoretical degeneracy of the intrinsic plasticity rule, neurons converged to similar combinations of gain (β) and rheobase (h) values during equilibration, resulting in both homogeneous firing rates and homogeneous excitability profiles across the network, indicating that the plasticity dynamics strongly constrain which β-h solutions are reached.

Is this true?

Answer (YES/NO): NO